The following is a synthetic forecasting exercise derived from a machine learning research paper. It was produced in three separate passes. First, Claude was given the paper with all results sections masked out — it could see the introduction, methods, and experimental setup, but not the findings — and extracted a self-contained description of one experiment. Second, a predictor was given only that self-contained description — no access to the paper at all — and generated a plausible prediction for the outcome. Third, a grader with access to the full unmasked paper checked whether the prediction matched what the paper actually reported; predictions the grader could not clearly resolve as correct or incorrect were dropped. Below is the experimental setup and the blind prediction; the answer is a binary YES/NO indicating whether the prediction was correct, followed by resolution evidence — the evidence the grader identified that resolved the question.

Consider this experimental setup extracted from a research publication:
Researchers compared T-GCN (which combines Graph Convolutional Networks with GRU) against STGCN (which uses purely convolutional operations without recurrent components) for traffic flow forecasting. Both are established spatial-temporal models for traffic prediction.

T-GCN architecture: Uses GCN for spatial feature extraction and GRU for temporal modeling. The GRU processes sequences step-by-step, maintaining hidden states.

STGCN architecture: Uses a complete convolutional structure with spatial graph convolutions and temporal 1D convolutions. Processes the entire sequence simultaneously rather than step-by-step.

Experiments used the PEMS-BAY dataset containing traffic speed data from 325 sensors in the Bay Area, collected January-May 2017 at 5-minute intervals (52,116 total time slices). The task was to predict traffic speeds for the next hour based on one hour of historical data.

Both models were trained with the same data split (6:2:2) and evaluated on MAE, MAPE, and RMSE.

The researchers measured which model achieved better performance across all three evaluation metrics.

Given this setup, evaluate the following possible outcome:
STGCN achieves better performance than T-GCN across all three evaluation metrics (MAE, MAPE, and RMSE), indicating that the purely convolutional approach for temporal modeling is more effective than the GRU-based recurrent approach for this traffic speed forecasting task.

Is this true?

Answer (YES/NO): NO